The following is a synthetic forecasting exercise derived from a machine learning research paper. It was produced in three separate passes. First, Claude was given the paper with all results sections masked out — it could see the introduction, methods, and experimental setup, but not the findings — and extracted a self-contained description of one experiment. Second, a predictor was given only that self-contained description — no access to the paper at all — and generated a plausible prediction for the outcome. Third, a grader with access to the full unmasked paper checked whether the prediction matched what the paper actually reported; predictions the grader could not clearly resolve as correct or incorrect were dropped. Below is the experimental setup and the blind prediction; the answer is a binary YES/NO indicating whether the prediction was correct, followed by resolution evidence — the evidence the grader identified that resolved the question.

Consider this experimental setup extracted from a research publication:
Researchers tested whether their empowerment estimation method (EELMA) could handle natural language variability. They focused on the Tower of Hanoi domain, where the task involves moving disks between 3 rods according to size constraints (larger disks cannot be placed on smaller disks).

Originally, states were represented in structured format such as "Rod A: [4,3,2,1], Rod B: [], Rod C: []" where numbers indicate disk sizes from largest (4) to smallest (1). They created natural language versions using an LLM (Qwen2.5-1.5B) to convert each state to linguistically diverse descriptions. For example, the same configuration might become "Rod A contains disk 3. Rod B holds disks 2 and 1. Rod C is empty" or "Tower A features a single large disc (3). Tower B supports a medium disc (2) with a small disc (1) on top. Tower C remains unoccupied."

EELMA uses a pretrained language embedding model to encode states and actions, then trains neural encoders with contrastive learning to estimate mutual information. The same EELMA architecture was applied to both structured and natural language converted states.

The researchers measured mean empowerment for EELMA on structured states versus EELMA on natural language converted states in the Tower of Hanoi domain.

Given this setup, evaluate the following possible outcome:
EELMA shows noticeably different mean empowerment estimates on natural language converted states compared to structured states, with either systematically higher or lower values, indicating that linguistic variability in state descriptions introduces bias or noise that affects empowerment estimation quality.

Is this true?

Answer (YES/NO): YES